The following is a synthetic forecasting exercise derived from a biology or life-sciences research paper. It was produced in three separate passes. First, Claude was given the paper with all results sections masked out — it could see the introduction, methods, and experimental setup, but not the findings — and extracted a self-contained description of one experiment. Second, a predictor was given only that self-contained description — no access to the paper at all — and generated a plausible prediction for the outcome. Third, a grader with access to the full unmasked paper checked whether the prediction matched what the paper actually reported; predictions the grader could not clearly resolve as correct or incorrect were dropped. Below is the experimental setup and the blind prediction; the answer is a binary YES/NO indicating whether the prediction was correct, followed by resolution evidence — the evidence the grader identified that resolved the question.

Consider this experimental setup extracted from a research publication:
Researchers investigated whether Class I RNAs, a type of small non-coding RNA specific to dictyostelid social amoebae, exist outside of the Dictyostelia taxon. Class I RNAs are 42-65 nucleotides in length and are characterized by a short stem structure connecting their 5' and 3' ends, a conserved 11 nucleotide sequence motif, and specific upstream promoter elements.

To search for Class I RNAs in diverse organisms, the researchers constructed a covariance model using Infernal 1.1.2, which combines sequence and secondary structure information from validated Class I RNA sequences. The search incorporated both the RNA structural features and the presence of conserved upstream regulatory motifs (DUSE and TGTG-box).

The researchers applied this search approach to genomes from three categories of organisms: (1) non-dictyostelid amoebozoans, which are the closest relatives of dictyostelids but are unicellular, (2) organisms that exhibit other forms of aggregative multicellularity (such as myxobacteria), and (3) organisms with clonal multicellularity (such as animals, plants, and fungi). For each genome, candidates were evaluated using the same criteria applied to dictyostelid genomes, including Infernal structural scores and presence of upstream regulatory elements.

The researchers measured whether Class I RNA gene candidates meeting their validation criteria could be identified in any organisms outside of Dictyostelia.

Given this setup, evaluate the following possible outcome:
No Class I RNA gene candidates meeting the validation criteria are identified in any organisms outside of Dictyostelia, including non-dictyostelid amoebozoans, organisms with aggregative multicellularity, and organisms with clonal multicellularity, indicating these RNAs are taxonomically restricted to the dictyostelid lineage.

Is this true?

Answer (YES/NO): YES